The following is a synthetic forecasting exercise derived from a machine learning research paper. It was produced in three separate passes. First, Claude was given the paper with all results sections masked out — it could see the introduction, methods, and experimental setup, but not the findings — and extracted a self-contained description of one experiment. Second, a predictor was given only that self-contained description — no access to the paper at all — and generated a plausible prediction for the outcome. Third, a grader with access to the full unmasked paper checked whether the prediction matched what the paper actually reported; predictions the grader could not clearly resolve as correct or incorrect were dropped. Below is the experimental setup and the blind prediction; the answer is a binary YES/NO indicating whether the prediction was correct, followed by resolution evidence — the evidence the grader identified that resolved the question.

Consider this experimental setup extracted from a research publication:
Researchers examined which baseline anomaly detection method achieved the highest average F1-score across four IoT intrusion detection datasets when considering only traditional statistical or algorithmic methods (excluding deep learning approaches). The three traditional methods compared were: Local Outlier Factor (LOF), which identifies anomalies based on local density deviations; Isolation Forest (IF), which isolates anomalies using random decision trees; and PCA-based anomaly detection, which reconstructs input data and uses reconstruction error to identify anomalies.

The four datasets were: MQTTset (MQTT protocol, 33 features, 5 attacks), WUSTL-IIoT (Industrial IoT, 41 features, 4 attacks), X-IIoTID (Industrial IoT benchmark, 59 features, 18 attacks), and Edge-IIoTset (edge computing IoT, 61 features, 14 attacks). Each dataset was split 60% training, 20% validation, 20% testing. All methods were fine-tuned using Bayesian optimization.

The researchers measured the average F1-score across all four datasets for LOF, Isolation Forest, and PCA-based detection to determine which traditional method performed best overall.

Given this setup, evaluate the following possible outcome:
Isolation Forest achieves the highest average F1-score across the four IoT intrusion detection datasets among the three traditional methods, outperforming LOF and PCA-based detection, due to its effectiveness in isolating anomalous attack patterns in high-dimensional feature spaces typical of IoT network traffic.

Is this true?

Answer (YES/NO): NO